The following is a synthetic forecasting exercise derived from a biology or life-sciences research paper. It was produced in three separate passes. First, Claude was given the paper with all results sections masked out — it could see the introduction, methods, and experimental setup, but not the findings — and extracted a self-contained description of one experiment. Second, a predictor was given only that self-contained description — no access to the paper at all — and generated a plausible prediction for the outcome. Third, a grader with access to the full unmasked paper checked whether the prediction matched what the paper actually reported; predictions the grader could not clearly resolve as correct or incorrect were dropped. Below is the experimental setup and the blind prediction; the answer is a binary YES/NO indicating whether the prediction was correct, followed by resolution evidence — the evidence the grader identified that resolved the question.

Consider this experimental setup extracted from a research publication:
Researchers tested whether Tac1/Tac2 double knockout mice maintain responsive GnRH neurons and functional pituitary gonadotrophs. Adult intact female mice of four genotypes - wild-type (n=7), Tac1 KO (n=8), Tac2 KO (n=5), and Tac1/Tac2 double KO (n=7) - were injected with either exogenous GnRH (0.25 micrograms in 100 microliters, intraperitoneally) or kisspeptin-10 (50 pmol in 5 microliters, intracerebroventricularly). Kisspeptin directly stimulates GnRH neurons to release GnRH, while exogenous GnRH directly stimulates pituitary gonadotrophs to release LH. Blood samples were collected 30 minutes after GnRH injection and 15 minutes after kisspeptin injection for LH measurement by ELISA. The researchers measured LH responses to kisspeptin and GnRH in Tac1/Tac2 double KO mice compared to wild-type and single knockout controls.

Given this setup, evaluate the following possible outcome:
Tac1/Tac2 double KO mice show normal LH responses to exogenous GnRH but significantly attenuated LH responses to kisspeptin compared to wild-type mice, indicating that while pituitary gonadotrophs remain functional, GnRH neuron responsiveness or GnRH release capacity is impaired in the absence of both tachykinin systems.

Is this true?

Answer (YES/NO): NO